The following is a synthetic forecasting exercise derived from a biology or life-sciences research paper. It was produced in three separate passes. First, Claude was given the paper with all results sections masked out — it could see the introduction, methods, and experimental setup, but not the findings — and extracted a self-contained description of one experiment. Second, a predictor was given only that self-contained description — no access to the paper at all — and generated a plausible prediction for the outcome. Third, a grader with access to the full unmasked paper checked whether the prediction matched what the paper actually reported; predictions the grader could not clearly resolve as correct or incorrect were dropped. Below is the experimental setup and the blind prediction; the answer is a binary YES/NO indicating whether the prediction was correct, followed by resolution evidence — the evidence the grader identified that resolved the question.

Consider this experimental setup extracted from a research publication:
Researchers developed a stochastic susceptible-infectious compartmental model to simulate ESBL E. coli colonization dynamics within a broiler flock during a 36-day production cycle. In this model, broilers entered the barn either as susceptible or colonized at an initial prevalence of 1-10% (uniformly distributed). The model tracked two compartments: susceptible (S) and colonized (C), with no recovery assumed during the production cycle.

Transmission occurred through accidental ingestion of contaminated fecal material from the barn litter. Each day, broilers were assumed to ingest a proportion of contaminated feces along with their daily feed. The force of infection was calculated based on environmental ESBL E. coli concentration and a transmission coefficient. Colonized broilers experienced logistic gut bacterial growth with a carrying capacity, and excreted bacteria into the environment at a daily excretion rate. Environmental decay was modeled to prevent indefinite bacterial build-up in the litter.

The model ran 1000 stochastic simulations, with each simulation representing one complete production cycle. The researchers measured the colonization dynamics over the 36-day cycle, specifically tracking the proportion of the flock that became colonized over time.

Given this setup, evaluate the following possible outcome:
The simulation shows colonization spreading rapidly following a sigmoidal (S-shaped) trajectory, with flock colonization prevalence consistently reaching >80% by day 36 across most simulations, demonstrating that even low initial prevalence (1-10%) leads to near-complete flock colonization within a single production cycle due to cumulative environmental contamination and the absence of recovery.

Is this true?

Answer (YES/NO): YES